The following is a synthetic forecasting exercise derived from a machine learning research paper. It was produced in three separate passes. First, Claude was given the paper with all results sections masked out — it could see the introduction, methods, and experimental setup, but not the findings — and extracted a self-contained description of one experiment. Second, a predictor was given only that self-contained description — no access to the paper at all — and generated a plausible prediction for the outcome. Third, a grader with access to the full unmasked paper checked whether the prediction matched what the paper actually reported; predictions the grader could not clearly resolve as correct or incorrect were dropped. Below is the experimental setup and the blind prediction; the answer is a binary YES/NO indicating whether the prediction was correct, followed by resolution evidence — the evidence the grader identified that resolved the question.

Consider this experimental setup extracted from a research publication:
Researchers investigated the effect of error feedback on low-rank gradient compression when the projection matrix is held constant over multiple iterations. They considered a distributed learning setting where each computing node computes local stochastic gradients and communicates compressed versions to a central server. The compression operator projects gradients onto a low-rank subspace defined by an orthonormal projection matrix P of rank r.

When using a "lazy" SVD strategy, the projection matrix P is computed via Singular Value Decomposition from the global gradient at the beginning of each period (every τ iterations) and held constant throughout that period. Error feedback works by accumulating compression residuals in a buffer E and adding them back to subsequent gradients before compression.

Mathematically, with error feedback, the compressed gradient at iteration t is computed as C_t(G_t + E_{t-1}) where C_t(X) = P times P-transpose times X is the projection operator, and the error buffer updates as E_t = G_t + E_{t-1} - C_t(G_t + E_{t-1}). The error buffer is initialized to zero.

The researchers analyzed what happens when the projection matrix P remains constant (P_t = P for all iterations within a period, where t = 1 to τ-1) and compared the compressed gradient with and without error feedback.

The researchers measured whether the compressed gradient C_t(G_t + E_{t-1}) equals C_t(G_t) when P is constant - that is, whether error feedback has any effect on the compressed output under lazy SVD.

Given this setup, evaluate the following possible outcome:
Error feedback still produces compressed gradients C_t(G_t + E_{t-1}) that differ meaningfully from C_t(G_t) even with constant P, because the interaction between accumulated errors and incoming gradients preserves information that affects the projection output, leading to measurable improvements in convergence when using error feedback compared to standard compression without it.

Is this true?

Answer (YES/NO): NO